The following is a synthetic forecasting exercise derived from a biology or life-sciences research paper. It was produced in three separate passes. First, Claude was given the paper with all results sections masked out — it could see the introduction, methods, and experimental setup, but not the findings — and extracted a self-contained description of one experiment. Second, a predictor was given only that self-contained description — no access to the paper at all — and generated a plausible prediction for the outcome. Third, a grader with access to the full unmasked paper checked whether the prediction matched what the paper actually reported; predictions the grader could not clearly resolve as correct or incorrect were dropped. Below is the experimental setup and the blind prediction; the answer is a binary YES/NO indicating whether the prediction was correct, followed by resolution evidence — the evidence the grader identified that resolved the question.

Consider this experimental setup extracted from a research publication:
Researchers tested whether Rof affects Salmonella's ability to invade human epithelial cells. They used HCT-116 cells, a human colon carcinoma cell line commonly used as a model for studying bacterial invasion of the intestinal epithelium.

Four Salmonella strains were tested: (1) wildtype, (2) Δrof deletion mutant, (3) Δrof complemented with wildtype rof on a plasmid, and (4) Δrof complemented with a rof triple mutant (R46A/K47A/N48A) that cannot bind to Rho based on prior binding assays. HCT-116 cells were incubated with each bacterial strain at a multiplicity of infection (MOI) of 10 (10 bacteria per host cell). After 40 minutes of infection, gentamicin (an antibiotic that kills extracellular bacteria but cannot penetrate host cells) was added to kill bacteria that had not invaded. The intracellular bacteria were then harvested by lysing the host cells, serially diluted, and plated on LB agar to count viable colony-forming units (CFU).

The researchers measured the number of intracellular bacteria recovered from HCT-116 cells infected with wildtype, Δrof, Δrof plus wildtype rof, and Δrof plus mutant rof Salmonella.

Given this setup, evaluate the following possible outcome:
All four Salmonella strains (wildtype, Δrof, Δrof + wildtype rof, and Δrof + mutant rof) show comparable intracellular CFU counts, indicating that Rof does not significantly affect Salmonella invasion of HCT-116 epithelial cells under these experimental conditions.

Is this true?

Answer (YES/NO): NO